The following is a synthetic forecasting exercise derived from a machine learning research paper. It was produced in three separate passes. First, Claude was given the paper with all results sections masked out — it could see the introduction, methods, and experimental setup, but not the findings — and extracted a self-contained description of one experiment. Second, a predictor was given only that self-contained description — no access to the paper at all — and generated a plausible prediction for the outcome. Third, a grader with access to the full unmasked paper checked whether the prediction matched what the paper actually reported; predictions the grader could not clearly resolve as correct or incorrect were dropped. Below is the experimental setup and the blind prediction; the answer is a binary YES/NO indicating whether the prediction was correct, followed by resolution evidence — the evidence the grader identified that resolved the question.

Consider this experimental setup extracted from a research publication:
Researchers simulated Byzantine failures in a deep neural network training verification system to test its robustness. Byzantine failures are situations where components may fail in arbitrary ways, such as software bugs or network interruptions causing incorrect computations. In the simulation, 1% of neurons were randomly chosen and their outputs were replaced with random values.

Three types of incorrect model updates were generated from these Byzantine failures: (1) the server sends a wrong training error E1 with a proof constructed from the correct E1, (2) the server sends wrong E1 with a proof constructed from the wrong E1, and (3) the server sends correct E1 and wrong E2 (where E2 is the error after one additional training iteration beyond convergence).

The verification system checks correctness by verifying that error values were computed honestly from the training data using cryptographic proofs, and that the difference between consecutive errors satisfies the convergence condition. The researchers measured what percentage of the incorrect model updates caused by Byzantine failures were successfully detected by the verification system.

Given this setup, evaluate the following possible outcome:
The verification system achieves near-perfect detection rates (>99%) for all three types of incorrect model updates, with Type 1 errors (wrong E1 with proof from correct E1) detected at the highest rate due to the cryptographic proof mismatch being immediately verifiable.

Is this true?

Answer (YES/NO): NO